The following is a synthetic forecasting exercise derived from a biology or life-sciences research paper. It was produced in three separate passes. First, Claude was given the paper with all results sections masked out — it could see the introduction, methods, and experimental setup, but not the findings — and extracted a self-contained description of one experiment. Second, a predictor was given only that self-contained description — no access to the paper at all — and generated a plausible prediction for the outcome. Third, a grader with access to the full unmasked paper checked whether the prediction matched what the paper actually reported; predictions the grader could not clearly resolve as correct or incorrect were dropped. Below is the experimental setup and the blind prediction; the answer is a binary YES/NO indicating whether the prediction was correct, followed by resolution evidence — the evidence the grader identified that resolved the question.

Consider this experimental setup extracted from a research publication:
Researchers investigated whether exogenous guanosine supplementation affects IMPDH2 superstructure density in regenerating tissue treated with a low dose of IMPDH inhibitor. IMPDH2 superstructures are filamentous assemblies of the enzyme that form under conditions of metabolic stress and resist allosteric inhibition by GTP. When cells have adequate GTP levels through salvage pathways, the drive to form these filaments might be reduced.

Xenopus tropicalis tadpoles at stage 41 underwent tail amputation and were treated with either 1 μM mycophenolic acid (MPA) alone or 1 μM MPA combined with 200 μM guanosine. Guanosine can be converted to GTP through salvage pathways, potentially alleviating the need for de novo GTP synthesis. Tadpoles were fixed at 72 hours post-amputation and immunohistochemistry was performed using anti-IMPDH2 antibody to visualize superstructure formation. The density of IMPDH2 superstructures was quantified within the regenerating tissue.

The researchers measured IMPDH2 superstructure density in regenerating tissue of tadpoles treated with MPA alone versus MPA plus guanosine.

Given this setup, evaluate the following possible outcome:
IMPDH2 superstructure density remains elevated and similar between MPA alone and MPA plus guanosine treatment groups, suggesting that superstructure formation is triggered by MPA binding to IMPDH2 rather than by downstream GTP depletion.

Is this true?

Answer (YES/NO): NO